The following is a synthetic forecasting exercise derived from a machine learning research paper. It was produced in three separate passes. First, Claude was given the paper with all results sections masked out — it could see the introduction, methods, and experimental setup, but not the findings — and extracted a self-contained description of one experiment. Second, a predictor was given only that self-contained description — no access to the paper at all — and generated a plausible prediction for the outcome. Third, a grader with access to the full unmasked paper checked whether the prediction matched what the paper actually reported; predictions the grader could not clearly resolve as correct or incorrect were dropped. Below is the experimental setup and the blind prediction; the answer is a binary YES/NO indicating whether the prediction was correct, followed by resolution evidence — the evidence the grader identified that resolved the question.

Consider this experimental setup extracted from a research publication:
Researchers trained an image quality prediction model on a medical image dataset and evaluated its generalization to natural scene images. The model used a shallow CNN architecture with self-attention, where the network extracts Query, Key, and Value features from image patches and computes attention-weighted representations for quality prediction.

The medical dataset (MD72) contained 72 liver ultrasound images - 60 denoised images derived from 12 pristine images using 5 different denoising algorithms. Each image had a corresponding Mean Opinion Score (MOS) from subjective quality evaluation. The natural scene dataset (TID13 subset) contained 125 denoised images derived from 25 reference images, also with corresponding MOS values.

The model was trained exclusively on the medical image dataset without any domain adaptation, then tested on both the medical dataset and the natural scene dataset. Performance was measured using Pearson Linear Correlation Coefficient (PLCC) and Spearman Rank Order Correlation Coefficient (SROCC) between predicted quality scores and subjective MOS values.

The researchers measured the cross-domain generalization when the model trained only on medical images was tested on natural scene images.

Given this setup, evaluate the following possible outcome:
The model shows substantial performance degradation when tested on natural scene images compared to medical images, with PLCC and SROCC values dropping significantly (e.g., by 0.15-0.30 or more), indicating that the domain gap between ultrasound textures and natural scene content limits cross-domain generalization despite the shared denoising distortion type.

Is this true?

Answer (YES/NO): YES